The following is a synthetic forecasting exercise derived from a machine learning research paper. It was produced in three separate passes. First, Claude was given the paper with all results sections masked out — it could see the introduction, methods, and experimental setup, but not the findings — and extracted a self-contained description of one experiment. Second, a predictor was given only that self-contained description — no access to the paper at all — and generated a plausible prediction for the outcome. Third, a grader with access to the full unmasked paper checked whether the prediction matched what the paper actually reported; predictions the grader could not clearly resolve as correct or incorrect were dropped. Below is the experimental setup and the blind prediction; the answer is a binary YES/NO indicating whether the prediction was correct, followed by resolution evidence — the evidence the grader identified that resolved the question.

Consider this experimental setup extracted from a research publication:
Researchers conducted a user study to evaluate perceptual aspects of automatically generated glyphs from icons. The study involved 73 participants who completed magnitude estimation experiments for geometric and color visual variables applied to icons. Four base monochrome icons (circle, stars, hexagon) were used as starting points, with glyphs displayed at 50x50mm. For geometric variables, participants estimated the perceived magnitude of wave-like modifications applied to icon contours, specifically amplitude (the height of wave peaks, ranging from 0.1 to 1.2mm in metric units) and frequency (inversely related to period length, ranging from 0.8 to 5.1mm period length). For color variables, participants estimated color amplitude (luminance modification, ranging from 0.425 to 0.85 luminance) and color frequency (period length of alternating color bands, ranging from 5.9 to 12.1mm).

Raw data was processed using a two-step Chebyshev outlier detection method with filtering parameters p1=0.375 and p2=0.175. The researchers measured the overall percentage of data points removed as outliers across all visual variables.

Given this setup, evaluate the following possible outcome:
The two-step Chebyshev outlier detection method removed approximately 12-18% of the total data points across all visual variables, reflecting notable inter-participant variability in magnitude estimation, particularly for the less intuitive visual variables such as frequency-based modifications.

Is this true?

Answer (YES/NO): NO